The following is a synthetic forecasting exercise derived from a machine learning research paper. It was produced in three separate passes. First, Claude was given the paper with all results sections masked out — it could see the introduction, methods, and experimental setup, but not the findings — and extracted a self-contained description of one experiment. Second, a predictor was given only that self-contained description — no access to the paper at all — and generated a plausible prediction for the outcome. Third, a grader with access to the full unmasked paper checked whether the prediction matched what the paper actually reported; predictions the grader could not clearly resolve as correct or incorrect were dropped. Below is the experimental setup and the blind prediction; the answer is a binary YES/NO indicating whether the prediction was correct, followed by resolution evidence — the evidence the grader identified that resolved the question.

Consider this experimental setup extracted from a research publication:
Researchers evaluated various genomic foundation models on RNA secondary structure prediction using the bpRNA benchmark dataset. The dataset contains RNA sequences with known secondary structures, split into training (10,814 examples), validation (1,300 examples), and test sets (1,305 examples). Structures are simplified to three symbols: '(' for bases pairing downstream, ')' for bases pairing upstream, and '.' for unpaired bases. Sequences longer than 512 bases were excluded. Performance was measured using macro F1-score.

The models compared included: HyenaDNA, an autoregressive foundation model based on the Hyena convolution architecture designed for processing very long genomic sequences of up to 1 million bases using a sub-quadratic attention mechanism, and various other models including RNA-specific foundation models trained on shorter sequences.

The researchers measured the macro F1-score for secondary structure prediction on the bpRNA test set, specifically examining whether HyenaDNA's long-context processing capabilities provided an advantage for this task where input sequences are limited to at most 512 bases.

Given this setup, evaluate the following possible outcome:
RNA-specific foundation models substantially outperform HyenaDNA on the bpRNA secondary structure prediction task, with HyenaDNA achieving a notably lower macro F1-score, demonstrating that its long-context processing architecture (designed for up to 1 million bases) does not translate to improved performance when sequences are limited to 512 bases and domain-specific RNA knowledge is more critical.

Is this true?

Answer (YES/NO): YES